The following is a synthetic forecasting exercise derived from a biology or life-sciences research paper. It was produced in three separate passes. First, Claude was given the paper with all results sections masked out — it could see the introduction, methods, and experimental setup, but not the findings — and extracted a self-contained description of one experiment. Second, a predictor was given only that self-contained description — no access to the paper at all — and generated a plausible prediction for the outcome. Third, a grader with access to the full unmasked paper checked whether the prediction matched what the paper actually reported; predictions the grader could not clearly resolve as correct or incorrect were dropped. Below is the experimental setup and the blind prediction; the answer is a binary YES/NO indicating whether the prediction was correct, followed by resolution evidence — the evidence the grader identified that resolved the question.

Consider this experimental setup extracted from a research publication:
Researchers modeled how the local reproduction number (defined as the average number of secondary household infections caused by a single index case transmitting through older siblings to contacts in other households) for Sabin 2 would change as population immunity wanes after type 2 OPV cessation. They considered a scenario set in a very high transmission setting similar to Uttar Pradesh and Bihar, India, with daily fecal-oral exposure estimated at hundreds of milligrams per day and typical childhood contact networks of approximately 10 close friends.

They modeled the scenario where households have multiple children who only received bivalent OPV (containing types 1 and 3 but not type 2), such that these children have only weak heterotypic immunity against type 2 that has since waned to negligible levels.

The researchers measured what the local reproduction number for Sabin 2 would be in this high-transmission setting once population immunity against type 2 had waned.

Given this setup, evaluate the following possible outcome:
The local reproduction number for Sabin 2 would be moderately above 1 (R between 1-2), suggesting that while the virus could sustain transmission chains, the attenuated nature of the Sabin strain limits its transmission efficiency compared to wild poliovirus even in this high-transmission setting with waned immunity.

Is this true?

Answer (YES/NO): NO